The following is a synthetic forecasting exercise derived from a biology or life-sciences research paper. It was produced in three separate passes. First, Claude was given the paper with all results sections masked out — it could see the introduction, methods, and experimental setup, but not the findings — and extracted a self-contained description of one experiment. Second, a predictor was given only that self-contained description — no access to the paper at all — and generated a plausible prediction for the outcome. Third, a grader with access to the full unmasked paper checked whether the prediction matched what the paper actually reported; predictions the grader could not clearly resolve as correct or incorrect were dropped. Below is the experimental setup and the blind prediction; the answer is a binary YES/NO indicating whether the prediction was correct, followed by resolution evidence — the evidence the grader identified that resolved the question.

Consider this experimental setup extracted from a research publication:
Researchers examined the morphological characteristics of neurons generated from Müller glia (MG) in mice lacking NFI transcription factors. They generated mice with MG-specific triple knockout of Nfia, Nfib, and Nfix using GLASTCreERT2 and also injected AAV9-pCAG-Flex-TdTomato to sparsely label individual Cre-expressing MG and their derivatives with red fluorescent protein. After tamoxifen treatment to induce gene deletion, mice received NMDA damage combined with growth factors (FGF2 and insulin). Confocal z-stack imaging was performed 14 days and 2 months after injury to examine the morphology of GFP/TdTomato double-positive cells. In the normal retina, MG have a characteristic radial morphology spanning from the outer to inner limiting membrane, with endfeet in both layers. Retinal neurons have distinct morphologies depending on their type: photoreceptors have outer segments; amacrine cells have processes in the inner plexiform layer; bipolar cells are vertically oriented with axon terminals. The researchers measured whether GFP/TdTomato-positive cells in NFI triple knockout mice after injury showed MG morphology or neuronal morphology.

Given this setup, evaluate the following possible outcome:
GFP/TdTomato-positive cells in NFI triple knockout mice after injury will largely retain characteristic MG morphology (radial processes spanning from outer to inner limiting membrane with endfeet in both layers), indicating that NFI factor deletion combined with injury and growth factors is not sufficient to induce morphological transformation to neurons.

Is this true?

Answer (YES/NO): NO